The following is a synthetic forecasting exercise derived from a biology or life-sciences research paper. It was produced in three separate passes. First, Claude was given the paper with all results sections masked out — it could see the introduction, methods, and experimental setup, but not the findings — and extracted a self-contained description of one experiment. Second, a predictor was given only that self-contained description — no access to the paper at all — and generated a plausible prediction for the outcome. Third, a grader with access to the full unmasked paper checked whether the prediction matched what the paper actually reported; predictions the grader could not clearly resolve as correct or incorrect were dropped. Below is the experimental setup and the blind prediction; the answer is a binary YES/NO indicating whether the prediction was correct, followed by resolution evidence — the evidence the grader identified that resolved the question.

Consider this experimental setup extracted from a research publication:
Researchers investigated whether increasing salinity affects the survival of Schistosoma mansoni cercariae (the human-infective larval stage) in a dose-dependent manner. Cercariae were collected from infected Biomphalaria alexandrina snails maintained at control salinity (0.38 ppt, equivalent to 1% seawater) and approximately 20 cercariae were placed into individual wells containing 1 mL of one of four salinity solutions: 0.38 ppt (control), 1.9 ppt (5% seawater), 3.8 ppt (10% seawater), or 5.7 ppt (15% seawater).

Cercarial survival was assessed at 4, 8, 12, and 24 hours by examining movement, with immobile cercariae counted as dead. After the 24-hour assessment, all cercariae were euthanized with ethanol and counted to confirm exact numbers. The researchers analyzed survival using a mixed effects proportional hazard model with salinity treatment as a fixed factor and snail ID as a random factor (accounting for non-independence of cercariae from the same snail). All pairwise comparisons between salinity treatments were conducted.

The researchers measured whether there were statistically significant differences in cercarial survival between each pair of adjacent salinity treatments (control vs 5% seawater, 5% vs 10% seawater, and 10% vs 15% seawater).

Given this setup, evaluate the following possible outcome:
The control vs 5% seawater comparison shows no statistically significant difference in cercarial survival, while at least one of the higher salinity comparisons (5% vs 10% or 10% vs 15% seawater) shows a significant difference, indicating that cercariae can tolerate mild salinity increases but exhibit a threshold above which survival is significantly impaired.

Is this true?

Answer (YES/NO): NO